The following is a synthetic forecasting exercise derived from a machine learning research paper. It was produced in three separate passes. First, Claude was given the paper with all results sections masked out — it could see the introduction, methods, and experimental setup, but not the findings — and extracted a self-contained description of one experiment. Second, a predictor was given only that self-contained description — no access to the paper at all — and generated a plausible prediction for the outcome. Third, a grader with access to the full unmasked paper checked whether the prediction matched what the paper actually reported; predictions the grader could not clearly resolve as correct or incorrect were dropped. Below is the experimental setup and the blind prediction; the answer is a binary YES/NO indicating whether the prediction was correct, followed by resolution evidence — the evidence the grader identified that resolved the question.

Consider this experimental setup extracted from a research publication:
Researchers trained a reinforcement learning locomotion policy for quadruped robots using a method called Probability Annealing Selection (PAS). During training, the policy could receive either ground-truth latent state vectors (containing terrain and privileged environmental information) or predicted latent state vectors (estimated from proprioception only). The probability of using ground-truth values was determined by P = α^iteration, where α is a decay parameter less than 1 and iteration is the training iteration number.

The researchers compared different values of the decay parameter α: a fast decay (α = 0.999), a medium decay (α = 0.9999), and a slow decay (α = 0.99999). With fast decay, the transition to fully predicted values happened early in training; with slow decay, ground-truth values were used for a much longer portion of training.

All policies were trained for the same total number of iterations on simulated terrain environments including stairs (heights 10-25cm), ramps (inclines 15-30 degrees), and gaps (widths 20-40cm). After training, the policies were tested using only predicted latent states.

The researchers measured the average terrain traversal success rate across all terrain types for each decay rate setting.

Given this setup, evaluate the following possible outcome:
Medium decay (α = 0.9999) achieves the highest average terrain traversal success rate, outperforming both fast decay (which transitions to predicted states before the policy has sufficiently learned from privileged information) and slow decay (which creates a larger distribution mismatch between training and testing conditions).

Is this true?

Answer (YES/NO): NO